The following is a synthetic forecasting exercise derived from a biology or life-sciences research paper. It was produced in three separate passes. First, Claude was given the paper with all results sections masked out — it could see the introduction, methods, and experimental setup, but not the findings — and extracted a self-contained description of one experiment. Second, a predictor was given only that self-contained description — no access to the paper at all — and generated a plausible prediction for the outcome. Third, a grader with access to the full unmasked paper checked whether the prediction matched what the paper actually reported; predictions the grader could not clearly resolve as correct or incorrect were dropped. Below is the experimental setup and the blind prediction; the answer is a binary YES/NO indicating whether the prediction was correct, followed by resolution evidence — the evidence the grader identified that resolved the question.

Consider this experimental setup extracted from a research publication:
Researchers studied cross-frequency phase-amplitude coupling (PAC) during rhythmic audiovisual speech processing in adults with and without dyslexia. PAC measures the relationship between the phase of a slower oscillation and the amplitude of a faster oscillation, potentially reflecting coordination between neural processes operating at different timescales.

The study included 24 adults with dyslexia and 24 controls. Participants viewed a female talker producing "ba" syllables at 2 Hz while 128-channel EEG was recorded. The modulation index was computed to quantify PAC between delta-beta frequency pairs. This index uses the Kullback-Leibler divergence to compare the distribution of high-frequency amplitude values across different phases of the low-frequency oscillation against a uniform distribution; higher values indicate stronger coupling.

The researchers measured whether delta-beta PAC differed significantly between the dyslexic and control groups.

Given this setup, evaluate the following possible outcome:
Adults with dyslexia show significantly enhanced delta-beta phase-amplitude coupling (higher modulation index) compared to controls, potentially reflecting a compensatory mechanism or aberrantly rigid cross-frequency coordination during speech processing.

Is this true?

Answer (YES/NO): NO